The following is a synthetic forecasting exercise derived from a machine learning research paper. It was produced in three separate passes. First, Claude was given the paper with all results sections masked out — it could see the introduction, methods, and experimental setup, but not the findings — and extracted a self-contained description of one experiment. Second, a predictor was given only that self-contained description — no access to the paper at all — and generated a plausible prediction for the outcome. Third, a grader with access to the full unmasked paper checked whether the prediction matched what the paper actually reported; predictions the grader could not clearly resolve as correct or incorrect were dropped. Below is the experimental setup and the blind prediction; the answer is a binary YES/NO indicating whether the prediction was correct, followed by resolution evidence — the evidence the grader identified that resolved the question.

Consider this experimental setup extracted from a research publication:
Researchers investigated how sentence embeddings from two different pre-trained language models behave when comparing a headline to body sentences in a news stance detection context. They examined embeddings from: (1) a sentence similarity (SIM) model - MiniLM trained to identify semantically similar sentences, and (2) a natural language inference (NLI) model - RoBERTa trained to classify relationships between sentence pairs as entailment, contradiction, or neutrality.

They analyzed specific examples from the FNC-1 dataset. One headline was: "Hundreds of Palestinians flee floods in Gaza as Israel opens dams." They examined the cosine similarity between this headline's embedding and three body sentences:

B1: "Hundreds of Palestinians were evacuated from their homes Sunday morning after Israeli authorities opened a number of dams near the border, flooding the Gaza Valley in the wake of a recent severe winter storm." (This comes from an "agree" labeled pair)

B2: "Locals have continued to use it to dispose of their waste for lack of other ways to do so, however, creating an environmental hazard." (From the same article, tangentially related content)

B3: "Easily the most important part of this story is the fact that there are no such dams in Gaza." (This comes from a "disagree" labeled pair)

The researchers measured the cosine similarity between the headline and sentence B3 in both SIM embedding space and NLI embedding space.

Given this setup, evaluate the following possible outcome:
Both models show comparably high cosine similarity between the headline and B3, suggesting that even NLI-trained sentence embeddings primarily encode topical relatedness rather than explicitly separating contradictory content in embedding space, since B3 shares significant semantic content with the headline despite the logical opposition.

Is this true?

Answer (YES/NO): NO